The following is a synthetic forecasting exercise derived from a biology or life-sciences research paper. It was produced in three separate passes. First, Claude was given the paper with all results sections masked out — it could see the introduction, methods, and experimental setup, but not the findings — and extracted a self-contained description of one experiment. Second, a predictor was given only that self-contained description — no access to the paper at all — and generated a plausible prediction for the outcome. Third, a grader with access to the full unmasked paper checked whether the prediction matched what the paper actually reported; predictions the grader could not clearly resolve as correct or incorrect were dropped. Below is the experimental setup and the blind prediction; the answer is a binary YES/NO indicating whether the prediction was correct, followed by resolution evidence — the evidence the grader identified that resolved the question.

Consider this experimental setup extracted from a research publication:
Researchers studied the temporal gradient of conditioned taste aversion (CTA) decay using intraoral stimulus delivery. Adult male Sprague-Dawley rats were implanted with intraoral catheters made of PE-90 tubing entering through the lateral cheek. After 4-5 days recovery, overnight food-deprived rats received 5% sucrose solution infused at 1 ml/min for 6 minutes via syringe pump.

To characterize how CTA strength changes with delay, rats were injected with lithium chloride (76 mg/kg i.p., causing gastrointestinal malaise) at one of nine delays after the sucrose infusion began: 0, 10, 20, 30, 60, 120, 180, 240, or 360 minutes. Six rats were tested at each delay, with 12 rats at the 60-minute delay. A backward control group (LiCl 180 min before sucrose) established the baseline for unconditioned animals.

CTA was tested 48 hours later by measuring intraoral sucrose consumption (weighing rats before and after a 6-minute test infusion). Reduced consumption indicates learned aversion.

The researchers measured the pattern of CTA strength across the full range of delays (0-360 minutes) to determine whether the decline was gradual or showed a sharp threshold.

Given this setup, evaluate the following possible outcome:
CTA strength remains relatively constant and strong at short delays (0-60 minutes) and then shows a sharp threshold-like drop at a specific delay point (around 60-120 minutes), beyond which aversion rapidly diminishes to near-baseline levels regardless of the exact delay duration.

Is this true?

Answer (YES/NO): NO